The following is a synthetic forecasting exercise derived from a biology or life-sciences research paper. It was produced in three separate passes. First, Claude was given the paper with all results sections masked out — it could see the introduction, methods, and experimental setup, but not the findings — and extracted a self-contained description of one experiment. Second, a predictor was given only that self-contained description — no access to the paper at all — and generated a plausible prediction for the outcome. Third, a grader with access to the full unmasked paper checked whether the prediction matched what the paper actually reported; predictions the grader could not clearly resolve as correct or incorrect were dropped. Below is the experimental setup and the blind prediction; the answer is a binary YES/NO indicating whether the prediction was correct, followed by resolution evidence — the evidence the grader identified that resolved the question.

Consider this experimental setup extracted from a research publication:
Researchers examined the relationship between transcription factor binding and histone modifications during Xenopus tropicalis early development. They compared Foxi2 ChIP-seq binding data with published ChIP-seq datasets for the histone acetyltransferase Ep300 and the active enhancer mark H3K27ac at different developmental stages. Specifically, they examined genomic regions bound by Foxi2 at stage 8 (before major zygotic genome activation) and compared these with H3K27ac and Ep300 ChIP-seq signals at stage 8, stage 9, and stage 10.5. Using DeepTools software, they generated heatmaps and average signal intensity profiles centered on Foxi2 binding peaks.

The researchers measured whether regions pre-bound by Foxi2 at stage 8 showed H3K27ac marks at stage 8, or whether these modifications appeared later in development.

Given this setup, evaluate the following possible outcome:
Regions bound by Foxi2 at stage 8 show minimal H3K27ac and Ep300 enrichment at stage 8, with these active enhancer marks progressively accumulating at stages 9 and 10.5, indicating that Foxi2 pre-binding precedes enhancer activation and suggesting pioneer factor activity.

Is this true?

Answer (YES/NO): YES